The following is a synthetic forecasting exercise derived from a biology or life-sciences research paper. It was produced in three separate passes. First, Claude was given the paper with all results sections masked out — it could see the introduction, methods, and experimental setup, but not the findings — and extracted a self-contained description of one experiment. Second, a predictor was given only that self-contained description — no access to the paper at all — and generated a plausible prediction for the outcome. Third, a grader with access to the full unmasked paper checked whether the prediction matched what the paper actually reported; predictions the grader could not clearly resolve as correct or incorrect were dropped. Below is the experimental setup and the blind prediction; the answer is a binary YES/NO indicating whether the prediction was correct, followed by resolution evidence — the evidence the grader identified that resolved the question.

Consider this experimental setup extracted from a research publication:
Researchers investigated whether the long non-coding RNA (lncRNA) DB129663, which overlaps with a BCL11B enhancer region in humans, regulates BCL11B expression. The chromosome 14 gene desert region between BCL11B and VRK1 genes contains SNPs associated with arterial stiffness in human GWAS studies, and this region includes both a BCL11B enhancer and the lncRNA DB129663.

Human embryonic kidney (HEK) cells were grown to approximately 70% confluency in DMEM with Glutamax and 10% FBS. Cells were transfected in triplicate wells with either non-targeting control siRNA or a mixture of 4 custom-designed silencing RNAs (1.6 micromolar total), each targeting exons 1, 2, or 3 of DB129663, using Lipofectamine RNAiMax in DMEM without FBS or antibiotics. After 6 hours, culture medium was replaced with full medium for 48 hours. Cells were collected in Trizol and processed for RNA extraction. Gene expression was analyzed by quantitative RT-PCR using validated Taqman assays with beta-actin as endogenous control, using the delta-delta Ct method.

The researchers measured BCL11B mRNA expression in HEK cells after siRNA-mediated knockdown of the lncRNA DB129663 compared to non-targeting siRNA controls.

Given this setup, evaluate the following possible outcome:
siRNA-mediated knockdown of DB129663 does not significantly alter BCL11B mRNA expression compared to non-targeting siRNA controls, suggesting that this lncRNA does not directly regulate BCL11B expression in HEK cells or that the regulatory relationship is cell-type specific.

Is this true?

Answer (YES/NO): NO